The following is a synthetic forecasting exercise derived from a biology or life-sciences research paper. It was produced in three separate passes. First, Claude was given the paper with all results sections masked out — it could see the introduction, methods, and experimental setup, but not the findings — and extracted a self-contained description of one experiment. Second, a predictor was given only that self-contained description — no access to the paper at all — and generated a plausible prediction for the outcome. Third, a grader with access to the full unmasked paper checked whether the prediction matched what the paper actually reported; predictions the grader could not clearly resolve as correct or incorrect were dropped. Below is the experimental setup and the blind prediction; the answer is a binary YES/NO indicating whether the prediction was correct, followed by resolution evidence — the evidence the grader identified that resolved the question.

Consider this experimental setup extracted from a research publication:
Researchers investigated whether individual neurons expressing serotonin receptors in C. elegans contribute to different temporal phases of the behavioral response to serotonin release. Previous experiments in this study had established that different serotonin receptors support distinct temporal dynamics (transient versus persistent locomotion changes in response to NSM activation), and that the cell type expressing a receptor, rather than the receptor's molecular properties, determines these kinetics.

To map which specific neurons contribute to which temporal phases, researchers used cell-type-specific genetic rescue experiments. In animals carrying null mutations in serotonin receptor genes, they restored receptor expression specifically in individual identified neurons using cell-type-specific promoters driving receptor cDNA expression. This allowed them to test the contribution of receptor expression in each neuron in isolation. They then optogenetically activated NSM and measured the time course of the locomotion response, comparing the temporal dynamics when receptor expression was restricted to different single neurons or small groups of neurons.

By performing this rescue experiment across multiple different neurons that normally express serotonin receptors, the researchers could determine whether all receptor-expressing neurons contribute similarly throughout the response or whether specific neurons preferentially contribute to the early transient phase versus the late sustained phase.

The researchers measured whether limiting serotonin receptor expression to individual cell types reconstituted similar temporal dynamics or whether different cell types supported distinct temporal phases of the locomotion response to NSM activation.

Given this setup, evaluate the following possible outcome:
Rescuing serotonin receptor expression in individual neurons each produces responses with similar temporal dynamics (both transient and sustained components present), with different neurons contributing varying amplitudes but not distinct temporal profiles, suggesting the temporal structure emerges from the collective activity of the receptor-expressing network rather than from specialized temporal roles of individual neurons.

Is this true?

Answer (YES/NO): NO